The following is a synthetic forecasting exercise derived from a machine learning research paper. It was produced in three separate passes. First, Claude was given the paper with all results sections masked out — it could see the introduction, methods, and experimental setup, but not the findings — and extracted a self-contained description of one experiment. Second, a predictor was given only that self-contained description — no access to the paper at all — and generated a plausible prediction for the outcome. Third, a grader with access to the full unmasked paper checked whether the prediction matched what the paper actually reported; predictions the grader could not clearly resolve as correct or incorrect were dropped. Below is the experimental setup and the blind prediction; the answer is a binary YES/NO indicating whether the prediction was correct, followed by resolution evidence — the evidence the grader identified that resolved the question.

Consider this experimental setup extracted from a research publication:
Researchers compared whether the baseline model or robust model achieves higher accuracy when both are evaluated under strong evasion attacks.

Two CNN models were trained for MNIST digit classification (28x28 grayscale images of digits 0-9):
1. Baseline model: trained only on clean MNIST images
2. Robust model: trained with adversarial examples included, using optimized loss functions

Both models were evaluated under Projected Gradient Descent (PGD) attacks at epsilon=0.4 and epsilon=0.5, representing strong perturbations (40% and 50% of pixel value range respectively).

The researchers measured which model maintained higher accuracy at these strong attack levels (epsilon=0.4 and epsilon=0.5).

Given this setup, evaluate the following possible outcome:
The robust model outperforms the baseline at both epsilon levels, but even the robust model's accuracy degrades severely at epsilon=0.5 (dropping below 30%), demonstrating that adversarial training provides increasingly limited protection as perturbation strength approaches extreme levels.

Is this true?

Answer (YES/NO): NO